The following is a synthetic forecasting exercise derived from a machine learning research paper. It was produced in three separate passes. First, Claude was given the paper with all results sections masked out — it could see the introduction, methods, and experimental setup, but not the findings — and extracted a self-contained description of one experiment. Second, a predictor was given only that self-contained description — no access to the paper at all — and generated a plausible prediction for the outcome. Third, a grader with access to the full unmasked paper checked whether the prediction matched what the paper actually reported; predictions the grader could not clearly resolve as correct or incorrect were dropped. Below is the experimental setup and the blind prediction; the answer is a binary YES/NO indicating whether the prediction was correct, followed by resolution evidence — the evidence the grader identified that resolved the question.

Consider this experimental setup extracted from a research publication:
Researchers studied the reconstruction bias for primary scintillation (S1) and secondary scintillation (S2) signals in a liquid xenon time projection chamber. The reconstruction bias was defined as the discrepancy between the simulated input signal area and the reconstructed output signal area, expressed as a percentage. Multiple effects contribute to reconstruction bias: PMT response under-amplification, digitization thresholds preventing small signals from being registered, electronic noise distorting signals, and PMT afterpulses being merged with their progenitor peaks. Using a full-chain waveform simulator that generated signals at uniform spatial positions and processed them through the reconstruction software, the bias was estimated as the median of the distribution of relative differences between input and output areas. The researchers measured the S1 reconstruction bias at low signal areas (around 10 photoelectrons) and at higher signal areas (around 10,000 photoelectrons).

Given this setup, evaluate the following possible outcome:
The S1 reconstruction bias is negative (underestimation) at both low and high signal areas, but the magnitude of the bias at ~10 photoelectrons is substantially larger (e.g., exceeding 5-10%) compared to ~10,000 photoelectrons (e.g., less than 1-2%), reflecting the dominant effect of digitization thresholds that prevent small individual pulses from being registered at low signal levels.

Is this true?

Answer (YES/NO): NO